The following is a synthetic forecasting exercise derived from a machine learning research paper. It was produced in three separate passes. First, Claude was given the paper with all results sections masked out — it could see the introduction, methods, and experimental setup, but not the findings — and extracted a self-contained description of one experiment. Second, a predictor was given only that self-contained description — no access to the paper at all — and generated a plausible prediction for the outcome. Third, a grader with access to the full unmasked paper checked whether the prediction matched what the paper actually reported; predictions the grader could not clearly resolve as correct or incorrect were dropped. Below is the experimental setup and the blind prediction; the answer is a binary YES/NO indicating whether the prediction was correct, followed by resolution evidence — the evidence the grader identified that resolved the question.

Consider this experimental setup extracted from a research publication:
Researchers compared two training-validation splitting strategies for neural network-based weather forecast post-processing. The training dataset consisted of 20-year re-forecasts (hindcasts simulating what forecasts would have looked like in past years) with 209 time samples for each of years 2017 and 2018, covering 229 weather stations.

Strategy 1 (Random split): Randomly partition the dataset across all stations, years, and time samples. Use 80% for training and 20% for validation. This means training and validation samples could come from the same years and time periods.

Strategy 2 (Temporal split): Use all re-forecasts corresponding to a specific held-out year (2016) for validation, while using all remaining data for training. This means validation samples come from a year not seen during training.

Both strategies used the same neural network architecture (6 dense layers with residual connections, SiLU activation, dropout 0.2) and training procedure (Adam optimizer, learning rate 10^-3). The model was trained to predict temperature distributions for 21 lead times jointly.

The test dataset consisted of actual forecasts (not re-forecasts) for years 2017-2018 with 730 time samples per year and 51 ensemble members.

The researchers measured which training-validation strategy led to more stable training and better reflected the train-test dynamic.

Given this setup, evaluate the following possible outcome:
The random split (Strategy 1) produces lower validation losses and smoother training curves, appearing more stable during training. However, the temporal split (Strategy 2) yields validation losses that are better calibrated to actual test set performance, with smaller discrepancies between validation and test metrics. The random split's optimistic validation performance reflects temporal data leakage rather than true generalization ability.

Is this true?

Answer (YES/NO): NO